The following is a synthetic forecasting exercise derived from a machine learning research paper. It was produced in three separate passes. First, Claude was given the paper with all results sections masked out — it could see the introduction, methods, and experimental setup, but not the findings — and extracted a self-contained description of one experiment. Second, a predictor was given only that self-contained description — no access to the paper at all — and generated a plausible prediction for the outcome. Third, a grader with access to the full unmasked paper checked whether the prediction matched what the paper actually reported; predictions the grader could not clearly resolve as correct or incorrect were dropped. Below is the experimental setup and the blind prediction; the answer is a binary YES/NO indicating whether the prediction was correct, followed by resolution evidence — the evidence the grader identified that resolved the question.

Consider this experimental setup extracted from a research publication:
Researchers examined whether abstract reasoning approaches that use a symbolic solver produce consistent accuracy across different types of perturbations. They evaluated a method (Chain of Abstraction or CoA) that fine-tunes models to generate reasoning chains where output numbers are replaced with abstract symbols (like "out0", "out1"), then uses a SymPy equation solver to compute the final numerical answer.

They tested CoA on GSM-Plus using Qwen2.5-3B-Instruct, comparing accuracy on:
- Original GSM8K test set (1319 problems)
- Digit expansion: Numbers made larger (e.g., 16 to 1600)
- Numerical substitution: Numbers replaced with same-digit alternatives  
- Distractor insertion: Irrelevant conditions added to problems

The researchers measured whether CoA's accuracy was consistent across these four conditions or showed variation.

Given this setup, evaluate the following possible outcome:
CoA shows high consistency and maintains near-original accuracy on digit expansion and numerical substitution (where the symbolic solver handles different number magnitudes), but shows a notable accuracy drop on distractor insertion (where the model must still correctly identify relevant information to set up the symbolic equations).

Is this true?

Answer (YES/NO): NO